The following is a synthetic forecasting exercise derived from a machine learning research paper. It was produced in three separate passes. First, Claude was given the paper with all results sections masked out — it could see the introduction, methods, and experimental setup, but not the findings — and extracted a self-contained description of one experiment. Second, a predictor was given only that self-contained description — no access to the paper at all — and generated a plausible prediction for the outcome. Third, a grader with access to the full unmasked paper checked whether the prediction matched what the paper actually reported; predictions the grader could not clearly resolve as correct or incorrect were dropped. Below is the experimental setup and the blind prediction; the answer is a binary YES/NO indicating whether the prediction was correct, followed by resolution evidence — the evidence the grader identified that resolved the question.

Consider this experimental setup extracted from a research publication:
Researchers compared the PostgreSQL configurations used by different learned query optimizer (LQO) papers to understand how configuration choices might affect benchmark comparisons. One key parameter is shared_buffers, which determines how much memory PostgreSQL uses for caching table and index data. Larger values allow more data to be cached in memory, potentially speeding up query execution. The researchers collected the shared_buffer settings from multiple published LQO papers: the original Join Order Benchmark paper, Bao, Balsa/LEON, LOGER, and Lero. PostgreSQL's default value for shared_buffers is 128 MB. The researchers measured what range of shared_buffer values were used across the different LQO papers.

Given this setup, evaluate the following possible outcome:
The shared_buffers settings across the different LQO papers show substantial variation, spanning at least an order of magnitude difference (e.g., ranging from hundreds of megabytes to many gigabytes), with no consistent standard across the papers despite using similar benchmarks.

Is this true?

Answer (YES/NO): YES